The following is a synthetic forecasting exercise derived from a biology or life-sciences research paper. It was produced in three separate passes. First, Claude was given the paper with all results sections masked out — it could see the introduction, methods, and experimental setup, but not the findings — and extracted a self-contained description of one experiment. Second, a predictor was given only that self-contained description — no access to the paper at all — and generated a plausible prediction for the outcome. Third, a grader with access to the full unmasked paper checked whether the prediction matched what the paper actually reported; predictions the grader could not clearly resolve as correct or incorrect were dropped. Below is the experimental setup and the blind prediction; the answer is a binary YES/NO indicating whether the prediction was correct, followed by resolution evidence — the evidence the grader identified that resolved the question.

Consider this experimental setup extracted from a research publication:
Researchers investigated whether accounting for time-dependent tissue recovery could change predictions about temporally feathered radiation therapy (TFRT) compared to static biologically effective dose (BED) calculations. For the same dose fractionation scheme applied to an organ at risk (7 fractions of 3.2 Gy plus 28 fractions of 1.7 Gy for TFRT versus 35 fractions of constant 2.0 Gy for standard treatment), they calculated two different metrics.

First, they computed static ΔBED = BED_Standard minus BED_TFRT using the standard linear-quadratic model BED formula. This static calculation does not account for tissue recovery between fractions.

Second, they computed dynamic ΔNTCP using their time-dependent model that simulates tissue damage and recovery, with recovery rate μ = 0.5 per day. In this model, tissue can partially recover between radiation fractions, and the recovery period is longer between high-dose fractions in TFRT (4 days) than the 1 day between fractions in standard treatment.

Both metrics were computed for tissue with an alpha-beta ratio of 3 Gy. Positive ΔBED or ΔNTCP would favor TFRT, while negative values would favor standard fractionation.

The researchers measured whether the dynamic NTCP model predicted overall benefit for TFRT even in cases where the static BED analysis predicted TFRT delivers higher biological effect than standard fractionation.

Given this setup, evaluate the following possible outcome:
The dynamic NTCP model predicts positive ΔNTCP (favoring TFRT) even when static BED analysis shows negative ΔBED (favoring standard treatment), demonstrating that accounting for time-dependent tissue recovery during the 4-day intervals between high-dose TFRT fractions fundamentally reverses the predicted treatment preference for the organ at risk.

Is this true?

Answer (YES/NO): YES